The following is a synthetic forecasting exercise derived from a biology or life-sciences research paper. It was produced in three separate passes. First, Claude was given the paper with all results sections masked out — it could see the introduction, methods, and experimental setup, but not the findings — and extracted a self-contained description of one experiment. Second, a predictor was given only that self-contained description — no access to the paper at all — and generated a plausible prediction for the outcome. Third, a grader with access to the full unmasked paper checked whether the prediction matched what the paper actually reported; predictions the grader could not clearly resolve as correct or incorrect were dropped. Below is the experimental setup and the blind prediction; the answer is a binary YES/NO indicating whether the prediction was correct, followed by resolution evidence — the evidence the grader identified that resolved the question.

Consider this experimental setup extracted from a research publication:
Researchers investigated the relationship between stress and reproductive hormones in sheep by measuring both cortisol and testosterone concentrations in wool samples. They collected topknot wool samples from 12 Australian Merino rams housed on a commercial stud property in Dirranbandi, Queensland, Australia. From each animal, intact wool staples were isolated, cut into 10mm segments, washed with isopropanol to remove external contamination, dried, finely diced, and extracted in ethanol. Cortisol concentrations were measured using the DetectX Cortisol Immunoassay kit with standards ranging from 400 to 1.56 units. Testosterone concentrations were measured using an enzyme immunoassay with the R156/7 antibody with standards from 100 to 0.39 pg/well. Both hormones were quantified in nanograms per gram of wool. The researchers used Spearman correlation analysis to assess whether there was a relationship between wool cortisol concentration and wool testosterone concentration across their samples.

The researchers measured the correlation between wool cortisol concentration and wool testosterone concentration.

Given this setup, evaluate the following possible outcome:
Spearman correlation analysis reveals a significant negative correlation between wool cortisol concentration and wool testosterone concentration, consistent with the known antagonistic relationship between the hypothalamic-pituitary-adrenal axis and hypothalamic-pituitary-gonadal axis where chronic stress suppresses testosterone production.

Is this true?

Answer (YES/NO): NO